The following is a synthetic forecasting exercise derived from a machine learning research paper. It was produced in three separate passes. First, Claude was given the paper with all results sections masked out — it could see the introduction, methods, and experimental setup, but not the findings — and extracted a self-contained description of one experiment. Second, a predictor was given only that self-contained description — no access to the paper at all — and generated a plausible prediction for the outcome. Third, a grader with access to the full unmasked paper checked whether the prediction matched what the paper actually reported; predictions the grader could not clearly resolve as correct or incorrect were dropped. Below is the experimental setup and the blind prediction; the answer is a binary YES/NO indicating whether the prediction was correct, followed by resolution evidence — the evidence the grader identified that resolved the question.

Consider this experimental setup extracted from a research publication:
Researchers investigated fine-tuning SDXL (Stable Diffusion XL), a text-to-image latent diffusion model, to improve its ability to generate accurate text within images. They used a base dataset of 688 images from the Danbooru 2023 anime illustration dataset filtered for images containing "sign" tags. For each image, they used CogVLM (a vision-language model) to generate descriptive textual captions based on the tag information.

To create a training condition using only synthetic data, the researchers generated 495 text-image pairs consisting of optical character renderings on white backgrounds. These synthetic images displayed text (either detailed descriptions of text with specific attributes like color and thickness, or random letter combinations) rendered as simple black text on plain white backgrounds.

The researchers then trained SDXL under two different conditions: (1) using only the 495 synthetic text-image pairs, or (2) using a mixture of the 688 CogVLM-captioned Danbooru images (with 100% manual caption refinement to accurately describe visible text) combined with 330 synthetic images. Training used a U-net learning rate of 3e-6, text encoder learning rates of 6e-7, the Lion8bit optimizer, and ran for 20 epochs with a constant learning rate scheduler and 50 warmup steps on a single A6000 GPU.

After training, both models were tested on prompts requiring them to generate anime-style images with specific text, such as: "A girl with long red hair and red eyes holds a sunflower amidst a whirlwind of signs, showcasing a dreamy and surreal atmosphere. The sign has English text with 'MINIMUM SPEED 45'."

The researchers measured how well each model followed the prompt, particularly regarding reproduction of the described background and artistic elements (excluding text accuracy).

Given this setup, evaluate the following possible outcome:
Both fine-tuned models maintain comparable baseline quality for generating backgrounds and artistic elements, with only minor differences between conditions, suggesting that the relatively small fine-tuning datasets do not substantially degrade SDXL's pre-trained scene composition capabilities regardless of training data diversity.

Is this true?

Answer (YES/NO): NO